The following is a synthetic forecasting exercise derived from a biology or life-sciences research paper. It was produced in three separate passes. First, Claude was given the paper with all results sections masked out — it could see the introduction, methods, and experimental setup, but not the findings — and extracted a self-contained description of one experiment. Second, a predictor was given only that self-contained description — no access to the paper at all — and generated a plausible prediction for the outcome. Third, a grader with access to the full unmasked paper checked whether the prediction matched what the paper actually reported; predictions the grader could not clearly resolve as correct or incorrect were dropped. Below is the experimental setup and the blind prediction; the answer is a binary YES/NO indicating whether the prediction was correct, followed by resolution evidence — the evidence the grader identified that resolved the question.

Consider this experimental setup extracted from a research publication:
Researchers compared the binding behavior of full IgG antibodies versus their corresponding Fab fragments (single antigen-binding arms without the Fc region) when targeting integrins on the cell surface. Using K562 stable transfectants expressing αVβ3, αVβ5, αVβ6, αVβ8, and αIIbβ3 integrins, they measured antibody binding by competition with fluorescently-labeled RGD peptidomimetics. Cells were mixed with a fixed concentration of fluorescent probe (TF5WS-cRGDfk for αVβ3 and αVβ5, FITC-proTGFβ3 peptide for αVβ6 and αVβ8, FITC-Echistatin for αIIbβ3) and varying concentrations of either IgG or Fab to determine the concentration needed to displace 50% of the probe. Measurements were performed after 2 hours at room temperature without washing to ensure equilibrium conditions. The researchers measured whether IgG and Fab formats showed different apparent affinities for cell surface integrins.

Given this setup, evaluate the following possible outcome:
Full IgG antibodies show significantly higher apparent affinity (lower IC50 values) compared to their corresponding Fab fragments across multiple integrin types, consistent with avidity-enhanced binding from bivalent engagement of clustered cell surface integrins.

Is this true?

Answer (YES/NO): YES